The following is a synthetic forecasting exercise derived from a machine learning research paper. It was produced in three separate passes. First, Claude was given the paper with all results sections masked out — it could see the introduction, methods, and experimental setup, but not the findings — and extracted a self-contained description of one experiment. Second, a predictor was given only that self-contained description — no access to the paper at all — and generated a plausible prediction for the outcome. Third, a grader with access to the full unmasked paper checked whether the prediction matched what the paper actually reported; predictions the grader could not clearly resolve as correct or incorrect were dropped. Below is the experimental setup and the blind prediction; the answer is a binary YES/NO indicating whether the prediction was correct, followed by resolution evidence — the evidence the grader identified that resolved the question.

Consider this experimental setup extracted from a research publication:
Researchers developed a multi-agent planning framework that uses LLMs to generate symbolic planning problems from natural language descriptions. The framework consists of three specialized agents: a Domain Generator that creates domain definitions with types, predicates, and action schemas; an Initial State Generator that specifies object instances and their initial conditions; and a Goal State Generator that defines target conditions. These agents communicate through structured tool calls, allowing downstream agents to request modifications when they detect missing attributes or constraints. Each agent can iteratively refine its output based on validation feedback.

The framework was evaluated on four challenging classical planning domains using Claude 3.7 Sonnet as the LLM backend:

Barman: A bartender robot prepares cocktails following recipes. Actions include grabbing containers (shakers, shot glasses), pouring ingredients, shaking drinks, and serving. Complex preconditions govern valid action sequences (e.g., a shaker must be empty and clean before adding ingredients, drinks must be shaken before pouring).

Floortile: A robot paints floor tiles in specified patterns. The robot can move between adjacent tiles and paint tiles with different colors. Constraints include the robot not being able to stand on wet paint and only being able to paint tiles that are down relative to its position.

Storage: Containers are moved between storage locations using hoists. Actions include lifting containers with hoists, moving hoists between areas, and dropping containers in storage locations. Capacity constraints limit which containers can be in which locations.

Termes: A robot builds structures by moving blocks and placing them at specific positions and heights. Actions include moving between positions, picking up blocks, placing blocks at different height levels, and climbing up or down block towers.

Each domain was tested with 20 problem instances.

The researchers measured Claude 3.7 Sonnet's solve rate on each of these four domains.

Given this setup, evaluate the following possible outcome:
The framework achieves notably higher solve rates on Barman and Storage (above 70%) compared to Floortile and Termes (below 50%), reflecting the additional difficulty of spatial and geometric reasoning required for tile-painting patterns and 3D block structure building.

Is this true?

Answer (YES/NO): NO